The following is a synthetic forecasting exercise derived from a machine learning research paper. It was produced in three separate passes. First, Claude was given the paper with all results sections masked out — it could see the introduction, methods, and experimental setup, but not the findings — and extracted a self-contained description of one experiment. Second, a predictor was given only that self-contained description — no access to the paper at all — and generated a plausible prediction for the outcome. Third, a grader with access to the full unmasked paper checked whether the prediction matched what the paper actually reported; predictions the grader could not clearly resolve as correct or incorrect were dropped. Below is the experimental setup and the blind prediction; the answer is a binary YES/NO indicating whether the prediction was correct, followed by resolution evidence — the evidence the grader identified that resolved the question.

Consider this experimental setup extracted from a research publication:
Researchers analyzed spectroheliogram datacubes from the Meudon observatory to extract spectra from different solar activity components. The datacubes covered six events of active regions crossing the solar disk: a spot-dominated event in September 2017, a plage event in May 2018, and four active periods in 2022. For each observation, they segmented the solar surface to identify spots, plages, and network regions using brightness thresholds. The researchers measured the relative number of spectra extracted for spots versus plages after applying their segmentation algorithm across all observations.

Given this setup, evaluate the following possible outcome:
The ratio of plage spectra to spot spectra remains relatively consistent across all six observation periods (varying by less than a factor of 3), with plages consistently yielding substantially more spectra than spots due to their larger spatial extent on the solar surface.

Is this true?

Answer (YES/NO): NO